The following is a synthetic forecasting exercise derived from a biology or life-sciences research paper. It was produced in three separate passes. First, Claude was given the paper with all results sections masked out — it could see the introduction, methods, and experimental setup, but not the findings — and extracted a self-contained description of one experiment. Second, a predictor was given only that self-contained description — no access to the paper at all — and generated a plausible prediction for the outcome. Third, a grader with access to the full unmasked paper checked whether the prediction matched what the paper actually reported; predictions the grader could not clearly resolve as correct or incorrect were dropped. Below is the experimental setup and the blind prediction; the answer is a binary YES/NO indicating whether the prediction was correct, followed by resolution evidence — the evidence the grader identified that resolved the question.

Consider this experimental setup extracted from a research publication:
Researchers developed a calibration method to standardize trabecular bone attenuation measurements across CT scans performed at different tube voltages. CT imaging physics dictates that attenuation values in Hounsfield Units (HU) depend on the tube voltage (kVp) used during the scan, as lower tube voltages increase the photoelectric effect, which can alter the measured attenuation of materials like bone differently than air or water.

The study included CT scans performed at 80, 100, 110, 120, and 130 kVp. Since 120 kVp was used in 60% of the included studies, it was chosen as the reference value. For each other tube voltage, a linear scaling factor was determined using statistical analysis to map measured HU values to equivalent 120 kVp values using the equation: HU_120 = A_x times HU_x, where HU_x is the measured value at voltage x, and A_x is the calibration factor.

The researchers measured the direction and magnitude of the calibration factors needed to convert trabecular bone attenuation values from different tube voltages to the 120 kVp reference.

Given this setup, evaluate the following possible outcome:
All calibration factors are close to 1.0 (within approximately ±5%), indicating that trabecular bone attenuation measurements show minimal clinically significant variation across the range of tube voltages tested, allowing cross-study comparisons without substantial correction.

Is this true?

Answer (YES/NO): NO